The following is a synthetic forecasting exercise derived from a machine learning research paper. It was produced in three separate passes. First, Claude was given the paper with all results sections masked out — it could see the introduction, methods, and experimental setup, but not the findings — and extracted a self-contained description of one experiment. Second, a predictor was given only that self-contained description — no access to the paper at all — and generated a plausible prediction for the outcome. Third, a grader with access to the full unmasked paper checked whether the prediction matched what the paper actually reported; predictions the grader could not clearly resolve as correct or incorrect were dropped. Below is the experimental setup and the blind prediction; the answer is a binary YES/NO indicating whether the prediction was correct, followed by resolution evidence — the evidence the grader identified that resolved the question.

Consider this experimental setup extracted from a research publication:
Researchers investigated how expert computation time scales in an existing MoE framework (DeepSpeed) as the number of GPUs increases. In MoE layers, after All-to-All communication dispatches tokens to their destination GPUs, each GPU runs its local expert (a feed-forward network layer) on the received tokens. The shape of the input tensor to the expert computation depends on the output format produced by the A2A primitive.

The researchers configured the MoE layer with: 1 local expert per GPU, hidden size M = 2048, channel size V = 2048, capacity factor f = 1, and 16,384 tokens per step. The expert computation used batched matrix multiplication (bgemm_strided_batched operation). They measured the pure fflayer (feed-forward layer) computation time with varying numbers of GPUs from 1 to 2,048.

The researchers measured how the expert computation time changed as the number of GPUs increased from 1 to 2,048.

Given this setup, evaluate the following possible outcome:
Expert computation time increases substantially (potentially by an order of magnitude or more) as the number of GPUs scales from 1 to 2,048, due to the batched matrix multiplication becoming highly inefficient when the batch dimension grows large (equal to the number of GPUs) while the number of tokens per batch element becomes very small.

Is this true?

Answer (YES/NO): YES